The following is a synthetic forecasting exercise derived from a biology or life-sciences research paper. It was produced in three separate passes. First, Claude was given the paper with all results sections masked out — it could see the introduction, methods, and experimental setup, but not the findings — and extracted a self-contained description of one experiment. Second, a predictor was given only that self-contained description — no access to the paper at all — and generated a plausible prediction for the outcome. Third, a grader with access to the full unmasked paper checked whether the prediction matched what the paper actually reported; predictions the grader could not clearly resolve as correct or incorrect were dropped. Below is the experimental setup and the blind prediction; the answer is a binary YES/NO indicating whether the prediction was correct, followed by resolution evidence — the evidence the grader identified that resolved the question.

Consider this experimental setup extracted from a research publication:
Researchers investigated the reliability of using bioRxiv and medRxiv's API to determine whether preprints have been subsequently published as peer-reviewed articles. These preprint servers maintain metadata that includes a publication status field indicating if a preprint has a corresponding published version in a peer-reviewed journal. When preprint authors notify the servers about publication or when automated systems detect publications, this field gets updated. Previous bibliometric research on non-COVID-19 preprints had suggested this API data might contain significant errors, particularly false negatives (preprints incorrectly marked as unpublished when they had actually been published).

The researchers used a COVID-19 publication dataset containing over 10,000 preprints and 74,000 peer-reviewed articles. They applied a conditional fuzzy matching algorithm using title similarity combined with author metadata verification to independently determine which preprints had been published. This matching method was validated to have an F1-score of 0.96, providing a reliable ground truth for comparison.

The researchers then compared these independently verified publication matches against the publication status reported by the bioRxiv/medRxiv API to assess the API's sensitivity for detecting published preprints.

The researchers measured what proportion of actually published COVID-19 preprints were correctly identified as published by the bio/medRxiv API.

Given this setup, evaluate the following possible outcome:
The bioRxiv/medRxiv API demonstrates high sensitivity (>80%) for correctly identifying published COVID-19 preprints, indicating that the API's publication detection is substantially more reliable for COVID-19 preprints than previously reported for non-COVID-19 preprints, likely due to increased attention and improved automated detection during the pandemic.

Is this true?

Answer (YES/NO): NO